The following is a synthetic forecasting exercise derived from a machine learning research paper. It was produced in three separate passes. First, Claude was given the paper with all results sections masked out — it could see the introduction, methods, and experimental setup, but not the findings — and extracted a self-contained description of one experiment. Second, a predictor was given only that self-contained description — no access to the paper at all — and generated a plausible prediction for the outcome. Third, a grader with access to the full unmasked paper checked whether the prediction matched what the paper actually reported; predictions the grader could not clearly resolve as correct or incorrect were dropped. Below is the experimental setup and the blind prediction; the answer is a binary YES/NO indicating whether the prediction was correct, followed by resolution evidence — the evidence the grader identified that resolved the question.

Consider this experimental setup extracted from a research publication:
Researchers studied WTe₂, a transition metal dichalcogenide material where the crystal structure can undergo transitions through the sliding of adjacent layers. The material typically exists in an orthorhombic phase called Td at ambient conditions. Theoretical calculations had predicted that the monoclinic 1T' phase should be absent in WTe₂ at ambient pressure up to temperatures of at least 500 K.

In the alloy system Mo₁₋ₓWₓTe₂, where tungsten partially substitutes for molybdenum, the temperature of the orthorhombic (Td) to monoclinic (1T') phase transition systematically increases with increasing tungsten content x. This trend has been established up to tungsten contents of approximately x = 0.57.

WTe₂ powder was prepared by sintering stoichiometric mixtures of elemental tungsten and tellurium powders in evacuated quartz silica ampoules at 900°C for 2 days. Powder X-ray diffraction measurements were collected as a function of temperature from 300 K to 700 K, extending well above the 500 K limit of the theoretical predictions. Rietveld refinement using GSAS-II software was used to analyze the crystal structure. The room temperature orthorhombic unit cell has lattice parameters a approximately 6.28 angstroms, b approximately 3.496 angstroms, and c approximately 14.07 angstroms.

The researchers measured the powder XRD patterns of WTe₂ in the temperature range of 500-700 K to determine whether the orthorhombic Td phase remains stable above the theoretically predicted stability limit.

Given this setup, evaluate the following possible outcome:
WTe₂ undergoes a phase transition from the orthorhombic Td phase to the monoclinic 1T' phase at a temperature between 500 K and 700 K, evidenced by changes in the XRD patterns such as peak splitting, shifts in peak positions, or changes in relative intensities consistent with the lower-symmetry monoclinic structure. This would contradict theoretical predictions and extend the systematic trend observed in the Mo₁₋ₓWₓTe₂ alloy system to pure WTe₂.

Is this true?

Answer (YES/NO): YES